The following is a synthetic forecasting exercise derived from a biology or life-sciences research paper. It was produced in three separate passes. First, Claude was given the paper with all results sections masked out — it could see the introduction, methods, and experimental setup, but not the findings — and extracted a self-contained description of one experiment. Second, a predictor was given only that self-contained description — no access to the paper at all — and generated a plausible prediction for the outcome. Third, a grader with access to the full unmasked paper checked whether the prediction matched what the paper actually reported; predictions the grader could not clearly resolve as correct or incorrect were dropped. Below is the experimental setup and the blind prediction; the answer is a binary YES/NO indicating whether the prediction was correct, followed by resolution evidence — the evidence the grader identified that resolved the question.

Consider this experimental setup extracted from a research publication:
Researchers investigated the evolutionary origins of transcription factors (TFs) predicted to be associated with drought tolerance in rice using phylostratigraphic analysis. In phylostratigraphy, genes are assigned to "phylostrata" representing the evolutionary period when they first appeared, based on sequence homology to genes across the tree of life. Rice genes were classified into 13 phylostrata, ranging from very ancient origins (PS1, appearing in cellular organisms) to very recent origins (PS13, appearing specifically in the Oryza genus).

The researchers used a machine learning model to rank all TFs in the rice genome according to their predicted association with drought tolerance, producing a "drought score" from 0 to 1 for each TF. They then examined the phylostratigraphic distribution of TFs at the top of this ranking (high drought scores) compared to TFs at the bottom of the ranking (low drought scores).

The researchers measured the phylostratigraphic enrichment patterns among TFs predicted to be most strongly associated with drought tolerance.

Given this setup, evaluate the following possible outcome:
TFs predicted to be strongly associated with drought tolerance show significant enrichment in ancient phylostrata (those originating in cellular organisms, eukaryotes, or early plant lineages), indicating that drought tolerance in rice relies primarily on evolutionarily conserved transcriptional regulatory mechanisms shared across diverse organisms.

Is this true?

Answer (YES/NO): NO